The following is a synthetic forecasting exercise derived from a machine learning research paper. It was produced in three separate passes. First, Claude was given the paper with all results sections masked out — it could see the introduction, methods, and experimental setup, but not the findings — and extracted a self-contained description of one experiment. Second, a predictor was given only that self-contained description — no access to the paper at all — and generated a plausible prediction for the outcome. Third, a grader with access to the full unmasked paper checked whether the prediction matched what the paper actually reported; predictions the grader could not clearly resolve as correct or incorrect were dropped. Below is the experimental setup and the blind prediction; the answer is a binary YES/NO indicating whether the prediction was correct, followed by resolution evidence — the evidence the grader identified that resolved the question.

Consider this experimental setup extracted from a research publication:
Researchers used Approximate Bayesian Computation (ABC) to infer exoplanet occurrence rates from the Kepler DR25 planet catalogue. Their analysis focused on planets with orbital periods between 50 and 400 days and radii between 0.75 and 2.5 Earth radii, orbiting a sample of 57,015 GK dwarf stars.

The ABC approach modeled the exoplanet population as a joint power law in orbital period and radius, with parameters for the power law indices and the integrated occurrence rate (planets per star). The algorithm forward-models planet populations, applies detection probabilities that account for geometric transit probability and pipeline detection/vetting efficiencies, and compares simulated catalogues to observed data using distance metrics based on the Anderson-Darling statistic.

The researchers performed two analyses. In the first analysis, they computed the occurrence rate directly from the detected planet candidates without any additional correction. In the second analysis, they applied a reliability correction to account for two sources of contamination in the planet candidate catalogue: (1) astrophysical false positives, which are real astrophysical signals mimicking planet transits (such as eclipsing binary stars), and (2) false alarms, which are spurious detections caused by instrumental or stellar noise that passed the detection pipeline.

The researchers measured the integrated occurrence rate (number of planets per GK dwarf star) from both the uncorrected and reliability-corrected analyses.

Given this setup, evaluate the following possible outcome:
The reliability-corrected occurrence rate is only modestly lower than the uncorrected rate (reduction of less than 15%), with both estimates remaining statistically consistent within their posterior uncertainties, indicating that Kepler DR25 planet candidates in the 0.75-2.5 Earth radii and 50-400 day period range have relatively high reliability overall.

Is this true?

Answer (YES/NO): NO